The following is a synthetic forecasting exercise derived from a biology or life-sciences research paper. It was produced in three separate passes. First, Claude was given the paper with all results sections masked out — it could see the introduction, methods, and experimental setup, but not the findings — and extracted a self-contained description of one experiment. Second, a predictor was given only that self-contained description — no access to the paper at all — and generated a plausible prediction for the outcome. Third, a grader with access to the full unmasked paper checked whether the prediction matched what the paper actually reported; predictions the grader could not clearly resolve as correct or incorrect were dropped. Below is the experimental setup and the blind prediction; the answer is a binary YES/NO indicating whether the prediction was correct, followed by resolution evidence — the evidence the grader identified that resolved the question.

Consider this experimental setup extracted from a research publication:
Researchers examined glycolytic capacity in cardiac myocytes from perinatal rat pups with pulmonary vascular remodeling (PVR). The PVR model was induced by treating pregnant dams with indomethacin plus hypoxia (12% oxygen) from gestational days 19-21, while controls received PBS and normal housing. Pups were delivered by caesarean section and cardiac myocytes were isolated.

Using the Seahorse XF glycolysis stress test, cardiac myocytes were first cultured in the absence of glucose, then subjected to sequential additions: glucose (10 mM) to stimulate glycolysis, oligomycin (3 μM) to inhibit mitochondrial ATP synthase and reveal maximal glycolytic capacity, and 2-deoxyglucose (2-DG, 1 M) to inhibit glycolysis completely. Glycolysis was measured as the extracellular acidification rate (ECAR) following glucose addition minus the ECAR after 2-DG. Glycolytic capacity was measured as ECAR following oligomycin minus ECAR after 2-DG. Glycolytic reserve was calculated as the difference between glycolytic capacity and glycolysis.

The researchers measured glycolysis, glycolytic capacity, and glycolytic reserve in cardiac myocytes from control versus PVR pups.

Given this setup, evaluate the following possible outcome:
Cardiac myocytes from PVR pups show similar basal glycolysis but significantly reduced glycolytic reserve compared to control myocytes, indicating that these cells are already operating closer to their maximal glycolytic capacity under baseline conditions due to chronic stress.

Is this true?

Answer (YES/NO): NO